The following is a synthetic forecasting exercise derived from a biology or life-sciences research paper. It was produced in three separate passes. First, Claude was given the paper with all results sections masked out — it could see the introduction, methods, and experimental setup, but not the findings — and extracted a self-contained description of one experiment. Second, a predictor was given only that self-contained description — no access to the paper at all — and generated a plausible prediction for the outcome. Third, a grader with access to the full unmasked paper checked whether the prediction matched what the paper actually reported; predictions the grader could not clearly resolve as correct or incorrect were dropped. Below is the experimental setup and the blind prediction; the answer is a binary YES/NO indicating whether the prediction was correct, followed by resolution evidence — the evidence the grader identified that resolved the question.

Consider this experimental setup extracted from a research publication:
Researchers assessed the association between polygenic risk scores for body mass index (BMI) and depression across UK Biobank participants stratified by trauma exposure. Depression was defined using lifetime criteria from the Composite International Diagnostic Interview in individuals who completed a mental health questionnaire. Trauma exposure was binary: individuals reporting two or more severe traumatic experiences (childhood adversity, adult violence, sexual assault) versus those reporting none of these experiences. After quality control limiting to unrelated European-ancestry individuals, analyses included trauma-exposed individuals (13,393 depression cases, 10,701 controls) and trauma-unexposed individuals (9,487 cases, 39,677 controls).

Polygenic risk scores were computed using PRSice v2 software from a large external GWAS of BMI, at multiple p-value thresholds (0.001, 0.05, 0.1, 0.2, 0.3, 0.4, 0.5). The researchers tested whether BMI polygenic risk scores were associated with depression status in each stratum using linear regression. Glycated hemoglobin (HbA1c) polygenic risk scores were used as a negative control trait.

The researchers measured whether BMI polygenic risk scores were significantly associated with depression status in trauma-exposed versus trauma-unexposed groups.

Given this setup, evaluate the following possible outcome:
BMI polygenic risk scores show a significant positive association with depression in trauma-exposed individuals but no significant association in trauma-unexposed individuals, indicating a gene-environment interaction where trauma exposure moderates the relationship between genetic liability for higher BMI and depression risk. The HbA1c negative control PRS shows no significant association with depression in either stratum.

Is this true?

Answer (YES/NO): YES